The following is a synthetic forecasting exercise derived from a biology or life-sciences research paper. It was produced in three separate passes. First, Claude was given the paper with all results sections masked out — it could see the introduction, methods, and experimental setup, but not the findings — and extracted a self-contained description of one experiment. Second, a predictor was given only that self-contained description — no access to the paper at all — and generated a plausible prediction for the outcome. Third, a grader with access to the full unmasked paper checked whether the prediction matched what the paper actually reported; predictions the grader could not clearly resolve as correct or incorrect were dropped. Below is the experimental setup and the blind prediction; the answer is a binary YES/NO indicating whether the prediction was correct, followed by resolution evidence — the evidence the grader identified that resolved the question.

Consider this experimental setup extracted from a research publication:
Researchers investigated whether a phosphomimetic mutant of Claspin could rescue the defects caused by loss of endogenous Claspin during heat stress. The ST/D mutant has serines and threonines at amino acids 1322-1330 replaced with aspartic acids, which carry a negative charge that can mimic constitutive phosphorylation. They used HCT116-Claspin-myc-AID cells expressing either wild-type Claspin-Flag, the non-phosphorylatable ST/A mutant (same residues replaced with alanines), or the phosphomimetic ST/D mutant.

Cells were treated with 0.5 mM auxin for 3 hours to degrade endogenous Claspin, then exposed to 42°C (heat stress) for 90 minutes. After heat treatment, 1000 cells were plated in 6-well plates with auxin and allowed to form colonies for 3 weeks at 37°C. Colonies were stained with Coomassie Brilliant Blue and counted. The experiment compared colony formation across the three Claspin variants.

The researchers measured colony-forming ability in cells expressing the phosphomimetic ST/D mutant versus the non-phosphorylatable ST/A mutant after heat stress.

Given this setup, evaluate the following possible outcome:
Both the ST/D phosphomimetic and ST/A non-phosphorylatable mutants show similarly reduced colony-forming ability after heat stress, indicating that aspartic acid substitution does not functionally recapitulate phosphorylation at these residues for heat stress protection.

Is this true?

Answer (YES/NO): NO